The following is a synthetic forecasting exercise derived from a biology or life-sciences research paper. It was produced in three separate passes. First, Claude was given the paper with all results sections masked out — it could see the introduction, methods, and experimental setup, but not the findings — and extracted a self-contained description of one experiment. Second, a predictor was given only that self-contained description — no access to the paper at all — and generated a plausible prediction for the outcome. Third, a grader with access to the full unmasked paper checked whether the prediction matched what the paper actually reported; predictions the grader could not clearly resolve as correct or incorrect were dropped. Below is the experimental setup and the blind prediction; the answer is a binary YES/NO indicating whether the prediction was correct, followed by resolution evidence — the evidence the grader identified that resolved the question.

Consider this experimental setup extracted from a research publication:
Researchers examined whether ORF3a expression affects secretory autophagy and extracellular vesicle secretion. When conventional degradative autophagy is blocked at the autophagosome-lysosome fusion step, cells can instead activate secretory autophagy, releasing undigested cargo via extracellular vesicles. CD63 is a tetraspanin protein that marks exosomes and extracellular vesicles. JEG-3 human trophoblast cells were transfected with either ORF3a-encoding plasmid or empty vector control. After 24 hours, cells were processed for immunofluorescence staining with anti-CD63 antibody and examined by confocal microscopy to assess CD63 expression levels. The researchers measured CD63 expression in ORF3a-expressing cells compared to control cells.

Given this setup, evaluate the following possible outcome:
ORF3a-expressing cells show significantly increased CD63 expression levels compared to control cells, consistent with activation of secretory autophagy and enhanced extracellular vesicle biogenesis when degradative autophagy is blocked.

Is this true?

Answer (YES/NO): YES